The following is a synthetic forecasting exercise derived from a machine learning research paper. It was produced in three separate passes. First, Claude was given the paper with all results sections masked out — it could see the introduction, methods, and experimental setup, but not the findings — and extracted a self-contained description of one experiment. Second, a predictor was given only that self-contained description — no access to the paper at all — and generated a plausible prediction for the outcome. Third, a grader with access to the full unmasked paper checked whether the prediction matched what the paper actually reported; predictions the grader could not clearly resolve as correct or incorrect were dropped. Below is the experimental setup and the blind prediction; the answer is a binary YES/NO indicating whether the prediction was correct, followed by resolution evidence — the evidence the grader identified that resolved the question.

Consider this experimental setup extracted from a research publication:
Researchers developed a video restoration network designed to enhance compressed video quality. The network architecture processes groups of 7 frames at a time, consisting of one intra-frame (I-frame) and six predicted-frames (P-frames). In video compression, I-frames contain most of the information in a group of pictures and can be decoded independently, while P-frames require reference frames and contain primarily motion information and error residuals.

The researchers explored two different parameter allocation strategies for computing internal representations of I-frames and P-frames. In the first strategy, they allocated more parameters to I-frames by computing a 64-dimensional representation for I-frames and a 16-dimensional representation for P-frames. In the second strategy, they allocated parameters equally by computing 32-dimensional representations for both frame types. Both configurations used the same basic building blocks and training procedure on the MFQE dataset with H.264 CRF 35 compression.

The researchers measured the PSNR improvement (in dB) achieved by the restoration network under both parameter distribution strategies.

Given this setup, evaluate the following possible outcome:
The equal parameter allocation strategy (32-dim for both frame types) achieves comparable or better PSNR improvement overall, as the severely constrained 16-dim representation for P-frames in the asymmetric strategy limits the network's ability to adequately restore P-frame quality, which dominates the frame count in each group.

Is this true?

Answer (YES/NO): NO